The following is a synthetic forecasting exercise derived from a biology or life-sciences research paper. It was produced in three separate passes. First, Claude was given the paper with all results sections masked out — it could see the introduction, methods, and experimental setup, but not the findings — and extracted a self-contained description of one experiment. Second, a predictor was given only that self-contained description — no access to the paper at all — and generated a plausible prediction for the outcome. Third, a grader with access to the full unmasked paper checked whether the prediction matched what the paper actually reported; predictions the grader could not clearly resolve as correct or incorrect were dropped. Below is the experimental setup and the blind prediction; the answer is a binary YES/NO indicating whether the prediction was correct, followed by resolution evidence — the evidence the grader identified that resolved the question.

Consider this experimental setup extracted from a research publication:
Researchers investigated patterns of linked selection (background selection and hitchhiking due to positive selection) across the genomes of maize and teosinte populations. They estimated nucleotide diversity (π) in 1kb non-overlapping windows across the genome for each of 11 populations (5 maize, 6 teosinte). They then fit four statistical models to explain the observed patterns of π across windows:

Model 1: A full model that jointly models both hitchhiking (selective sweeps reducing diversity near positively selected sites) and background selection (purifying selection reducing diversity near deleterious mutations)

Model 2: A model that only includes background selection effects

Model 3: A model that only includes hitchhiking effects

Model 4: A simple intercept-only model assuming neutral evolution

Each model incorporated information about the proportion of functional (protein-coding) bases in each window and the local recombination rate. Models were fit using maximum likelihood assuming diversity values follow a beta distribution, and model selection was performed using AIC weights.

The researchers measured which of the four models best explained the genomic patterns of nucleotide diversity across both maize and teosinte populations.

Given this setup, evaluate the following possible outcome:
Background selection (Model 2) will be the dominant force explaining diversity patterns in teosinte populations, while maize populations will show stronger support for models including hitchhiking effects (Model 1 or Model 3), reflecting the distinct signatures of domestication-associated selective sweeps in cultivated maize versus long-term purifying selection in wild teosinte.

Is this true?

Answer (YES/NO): NO